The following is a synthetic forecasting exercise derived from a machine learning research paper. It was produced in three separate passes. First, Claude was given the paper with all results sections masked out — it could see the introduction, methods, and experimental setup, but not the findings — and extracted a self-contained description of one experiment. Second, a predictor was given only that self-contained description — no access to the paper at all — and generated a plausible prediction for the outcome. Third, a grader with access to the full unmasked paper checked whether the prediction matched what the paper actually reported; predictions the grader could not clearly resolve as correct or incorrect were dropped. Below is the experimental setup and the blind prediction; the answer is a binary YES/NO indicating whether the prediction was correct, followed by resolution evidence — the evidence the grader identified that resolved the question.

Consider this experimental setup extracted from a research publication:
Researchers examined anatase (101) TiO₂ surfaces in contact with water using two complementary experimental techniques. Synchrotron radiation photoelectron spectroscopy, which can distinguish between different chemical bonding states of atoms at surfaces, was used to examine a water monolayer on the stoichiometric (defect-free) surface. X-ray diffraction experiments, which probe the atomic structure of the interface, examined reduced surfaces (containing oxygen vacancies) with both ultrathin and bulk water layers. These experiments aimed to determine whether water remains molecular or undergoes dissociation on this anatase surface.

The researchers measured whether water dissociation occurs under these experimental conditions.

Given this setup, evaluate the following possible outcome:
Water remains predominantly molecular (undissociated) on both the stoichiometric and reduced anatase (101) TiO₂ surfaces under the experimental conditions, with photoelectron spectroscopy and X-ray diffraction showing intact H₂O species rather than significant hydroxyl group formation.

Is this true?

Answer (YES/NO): NO